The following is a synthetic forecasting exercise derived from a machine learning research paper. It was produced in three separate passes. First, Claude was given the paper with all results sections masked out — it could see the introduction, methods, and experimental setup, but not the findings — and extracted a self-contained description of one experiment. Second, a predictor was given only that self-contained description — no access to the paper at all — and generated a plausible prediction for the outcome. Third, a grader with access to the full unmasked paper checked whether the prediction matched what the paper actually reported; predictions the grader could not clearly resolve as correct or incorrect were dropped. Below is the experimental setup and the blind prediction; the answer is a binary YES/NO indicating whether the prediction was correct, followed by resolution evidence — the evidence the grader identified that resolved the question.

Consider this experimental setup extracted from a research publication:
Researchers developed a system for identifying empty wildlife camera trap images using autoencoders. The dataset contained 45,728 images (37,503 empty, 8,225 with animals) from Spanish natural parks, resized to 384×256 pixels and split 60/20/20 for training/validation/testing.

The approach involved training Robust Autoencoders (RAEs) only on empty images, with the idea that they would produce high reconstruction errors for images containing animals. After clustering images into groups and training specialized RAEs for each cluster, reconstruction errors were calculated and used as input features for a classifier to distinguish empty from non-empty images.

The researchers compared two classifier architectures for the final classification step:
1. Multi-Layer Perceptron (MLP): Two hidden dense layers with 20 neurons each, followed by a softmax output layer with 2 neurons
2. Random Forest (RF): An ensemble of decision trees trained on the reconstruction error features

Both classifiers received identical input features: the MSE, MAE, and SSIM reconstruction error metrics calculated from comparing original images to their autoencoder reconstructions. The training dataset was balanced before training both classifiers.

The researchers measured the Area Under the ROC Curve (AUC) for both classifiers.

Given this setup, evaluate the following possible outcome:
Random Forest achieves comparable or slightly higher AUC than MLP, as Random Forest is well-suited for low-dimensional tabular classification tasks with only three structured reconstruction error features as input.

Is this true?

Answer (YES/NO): NO